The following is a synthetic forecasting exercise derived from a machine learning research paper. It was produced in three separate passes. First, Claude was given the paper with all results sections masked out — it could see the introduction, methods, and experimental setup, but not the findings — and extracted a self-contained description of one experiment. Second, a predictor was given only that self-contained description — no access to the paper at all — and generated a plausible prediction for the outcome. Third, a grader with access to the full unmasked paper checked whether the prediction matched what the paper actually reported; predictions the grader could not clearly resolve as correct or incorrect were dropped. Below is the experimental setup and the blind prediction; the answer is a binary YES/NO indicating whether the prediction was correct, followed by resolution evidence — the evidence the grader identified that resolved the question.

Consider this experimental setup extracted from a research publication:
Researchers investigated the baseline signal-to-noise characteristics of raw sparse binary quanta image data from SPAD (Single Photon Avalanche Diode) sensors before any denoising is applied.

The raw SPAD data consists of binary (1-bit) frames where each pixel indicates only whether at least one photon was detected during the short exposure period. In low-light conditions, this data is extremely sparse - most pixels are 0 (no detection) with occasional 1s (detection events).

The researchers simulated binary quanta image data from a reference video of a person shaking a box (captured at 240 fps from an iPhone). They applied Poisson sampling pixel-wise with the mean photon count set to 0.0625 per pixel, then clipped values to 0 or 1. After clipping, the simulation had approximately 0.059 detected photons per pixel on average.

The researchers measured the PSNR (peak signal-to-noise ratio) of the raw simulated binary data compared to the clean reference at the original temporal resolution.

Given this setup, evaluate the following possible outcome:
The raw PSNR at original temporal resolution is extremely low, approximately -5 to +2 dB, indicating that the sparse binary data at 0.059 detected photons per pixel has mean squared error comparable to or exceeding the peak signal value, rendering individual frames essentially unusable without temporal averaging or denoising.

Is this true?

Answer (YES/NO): NO